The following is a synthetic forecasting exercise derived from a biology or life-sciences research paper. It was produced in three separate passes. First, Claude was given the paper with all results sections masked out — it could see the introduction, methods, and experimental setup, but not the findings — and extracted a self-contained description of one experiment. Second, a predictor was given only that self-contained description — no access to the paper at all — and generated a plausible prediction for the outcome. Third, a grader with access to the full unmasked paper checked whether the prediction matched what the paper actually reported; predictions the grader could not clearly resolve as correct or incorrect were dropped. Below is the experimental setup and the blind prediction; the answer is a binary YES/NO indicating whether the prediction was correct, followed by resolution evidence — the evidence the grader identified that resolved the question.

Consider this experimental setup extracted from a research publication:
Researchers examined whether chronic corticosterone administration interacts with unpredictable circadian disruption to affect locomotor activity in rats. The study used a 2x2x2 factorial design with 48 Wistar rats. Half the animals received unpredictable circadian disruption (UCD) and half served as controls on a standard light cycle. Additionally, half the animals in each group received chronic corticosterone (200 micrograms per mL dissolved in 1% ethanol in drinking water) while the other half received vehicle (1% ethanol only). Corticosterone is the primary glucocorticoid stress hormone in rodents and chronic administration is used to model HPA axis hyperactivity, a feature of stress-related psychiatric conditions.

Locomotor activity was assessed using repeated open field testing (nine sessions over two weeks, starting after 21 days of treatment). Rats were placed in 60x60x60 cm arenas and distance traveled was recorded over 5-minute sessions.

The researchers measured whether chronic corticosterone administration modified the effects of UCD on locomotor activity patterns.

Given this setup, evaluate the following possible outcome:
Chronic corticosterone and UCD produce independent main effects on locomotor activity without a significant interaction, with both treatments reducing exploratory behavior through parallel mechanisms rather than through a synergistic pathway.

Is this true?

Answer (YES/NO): NO